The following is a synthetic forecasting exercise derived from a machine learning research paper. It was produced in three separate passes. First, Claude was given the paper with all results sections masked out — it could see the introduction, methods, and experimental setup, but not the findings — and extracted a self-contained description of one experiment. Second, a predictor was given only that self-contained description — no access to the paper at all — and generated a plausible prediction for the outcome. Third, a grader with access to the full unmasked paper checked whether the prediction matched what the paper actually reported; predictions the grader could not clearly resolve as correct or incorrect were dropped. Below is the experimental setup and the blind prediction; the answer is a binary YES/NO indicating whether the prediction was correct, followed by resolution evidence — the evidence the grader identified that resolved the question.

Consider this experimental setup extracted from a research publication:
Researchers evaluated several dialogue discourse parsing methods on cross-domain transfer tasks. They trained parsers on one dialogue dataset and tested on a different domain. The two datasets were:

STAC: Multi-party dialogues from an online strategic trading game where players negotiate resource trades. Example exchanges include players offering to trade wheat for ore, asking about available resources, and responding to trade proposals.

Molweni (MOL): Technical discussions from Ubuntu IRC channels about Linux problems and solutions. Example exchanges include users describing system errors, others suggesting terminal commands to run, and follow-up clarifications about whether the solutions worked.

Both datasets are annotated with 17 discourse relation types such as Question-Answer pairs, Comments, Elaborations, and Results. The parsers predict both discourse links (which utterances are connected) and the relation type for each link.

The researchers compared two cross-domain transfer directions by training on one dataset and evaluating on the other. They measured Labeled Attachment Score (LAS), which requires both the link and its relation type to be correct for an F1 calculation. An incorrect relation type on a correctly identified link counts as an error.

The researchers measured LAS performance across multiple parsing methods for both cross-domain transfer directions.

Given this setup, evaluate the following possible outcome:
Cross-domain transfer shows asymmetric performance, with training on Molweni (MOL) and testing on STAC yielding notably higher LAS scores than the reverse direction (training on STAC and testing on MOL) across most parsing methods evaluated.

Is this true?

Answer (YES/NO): NO